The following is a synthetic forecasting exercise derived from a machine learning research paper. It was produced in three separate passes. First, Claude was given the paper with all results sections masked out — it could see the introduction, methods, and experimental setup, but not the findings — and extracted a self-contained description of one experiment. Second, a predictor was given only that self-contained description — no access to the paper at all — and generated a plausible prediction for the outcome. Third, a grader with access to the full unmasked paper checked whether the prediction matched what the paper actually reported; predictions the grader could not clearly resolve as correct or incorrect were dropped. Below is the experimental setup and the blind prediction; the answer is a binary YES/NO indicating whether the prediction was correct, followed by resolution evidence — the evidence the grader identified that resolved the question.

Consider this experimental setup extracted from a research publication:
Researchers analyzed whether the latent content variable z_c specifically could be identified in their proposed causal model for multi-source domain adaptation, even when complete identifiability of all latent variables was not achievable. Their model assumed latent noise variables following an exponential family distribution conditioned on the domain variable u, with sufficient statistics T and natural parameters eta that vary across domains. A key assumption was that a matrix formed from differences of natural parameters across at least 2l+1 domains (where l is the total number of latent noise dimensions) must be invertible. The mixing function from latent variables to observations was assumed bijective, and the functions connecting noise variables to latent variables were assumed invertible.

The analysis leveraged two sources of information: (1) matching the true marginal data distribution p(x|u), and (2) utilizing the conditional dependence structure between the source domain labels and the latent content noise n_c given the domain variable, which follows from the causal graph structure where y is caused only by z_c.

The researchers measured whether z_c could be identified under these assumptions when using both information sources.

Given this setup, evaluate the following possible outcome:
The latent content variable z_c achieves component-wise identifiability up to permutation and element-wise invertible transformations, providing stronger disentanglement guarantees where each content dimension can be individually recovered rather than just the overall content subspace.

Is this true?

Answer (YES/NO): NO